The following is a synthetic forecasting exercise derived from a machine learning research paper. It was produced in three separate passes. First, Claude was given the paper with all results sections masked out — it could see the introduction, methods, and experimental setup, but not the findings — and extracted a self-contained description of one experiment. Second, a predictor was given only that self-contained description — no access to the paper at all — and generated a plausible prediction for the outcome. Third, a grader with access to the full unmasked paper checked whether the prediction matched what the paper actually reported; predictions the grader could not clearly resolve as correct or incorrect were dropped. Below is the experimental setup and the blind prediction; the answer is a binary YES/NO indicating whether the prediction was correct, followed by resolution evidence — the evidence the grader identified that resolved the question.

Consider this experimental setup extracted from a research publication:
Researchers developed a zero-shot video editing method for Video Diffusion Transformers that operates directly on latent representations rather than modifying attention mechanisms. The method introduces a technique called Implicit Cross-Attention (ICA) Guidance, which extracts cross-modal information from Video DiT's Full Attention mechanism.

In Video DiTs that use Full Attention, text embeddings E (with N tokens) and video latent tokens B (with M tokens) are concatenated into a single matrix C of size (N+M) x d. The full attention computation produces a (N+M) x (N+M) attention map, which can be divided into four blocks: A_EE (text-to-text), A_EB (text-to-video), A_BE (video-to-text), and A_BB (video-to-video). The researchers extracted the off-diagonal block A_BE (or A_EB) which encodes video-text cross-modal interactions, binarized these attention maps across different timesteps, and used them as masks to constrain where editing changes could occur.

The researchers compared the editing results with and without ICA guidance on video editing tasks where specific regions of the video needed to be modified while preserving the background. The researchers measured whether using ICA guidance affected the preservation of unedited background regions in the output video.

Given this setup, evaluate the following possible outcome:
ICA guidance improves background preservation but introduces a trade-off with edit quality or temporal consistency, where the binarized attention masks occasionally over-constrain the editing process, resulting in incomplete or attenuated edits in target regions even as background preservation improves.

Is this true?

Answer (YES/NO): NO